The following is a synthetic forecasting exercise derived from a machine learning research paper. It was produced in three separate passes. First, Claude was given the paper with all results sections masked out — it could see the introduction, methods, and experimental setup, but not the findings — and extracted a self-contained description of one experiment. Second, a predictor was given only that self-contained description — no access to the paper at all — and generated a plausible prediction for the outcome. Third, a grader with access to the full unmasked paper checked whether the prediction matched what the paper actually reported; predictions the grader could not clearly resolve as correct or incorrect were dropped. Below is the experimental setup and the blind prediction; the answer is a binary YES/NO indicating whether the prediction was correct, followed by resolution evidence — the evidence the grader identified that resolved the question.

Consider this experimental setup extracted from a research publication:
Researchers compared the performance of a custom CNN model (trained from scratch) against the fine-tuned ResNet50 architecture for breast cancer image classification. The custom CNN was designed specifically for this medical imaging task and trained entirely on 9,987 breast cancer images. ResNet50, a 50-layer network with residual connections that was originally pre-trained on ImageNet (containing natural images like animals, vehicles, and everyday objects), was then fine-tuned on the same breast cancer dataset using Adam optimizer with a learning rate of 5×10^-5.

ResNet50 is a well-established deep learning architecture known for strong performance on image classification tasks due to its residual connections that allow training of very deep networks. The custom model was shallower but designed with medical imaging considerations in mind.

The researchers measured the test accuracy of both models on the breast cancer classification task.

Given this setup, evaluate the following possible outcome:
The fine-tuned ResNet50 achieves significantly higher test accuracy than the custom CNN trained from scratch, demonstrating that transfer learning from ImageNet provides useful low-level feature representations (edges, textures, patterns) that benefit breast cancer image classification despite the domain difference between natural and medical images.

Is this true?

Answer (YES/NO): NO